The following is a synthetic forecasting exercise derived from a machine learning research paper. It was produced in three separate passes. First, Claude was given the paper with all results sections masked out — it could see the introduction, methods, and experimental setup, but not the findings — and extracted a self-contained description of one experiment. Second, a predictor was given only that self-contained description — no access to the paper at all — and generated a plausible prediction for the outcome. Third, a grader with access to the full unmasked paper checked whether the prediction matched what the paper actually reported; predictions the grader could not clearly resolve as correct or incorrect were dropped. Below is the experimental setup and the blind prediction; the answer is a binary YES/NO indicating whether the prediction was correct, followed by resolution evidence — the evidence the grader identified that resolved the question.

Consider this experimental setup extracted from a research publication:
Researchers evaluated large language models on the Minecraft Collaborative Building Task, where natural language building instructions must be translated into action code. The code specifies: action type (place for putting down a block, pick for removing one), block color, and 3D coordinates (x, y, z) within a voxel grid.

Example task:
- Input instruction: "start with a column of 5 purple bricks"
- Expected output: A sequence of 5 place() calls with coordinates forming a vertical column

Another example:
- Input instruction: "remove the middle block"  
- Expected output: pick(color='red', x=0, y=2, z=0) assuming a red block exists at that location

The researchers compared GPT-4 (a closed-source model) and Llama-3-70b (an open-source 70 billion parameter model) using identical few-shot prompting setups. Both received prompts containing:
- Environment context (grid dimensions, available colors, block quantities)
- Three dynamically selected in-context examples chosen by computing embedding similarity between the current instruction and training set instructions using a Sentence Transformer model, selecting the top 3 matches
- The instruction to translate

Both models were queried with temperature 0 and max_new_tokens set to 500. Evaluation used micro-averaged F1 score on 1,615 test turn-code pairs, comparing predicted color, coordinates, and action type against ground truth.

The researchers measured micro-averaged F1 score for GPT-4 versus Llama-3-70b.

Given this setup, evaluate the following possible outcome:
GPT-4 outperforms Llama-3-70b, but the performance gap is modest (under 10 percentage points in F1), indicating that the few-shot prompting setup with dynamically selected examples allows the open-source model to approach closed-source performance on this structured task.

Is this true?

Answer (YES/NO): YES